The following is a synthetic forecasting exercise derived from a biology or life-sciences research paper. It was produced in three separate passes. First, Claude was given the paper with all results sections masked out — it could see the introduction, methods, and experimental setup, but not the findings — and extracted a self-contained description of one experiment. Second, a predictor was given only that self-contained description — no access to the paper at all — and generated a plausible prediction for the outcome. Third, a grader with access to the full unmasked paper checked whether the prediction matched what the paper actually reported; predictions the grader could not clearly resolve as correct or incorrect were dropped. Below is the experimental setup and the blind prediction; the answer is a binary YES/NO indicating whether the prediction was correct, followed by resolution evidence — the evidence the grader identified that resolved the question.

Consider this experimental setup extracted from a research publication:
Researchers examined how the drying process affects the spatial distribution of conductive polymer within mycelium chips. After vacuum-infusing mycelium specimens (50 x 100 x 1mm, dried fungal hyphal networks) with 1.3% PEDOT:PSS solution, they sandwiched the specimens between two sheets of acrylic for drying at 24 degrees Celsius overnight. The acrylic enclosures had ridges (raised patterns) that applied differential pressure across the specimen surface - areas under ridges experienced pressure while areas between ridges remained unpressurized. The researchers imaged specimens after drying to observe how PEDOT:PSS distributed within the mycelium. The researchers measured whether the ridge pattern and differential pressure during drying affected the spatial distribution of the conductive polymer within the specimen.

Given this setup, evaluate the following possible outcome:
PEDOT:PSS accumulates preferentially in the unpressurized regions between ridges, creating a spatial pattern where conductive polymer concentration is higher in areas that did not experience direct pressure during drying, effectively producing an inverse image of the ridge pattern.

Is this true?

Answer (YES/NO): YES